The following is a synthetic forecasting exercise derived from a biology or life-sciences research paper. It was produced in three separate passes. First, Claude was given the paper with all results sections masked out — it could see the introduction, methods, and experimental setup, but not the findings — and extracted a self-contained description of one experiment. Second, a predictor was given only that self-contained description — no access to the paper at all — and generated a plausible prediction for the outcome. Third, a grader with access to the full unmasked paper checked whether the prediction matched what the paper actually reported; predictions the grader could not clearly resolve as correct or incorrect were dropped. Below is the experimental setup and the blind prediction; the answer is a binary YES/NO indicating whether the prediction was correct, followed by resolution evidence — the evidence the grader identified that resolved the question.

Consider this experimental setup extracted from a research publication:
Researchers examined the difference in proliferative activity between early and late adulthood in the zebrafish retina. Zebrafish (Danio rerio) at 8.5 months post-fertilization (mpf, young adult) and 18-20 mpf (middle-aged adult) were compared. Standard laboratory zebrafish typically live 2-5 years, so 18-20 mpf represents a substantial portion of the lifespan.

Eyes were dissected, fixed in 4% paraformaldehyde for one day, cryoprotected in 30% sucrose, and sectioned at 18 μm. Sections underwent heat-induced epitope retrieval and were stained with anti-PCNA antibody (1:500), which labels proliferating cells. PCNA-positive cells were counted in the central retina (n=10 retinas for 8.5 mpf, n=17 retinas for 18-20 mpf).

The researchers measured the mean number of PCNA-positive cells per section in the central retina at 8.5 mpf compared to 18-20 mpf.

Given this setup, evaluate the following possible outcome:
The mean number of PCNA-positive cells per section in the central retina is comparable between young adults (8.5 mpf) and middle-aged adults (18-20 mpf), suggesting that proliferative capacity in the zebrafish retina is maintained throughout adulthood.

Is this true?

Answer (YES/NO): NO